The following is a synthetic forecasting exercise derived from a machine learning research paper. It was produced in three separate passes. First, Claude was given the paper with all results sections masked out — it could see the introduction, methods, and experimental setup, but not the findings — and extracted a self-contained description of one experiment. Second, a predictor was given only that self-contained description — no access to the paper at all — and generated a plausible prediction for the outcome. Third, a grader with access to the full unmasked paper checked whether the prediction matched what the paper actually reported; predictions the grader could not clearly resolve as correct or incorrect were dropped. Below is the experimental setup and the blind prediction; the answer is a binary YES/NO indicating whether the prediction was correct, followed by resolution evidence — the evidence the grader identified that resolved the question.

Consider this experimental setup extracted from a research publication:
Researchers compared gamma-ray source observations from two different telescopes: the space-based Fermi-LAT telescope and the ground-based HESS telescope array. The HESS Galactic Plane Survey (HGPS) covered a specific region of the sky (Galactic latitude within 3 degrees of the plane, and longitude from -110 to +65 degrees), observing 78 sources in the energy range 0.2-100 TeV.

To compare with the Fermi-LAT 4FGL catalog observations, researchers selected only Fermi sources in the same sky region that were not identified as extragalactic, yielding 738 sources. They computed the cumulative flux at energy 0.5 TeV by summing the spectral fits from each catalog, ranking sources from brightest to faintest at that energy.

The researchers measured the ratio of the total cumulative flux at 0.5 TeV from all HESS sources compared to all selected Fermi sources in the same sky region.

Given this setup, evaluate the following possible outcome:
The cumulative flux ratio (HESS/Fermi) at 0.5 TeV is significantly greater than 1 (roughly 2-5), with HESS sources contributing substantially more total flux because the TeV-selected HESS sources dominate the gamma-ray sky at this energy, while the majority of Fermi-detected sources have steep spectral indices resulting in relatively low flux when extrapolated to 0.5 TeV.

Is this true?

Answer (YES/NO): NO